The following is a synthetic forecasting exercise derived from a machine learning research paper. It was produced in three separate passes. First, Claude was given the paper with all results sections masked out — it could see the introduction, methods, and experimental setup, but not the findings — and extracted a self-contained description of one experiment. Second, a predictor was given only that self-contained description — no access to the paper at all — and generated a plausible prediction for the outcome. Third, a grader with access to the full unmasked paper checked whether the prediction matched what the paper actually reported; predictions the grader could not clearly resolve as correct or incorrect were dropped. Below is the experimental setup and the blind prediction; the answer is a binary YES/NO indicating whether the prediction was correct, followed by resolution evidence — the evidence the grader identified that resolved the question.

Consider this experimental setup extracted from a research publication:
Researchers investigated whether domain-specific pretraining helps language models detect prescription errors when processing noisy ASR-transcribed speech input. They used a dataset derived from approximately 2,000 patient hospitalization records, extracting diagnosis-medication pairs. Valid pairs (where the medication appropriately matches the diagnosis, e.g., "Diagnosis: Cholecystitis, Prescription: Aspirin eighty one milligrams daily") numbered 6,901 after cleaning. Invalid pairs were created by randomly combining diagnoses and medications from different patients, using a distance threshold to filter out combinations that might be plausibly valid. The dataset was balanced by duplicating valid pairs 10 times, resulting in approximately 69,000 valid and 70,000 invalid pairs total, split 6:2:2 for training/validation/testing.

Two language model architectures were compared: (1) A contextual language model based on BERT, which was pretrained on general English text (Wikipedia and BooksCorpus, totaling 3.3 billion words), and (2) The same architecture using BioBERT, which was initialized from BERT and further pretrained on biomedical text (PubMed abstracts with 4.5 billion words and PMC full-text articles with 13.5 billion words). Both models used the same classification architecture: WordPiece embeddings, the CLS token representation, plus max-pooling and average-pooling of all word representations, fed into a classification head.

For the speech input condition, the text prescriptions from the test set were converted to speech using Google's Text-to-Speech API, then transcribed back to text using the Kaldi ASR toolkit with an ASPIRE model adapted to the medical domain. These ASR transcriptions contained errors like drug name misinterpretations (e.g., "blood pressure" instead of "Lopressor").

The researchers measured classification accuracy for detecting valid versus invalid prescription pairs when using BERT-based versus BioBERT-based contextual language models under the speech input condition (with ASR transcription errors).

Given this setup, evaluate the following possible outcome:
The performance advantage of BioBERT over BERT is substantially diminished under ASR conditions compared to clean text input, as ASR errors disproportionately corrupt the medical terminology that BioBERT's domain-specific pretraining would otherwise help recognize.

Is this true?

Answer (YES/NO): NO